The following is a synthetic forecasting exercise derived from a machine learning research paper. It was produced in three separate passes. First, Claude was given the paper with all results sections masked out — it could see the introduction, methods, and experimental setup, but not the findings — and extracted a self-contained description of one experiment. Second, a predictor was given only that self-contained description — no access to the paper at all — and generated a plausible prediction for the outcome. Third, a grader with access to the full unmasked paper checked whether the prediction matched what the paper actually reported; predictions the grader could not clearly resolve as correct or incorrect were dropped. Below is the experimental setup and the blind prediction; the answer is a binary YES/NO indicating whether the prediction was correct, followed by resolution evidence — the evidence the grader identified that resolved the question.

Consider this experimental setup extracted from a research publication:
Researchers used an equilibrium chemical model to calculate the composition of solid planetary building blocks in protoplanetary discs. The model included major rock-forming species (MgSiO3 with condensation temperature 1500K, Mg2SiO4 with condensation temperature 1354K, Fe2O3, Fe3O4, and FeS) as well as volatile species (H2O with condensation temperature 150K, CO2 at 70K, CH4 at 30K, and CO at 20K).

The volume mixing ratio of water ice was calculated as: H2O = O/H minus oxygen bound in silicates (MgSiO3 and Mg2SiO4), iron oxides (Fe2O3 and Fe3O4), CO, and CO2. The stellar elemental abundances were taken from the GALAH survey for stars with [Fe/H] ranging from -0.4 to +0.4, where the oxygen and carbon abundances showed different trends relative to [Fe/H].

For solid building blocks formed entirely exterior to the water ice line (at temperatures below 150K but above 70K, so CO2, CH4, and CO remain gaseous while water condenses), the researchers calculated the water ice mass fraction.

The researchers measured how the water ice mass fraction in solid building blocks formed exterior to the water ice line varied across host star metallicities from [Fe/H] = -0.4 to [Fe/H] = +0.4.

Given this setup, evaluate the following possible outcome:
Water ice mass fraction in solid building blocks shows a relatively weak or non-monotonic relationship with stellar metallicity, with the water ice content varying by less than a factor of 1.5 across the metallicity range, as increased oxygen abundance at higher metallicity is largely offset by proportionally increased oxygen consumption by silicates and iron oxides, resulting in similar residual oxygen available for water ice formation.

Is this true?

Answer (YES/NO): NO